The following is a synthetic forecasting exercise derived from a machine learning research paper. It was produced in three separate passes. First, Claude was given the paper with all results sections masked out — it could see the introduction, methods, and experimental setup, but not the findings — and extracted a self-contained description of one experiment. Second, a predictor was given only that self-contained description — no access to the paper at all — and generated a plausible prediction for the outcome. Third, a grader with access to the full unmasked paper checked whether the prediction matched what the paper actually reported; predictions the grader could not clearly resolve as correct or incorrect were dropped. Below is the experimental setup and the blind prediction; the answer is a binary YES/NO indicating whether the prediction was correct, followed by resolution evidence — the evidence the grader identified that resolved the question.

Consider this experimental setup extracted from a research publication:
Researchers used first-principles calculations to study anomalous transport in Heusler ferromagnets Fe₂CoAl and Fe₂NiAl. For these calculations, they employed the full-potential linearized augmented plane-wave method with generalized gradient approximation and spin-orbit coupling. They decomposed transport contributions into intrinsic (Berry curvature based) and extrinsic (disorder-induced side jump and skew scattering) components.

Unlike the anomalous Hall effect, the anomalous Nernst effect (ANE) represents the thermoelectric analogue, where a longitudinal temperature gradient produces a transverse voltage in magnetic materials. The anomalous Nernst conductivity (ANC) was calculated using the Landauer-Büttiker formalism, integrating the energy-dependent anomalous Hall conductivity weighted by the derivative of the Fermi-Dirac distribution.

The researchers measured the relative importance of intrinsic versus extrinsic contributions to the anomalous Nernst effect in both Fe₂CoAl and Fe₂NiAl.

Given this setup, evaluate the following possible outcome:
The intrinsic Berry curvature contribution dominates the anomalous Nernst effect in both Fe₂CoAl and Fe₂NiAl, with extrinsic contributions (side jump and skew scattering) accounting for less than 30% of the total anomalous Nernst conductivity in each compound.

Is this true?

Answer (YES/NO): NO